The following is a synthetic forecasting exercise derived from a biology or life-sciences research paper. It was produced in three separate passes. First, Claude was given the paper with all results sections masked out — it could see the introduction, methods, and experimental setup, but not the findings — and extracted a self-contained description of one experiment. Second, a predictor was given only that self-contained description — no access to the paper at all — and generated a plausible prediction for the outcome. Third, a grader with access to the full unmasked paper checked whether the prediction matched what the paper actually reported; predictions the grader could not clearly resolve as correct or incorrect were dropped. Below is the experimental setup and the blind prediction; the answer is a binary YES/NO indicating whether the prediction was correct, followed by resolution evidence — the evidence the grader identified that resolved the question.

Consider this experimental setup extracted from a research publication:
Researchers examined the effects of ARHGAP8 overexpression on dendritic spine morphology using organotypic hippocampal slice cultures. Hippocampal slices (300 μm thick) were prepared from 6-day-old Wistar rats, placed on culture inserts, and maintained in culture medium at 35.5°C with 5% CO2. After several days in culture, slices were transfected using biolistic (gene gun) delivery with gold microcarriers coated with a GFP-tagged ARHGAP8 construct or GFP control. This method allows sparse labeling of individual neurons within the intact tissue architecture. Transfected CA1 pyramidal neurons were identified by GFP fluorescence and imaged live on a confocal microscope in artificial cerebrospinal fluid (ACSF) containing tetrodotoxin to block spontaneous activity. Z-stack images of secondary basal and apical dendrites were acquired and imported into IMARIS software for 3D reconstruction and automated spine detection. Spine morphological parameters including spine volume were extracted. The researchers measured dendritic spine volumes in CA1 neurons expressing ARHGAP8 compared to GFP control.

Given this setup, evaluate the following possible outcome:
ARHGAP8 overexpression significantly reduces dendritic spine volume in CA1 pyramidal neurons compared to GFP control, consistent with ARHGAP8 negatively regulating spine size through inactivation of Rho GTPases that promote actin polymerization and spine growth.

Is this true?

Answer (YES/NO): YES